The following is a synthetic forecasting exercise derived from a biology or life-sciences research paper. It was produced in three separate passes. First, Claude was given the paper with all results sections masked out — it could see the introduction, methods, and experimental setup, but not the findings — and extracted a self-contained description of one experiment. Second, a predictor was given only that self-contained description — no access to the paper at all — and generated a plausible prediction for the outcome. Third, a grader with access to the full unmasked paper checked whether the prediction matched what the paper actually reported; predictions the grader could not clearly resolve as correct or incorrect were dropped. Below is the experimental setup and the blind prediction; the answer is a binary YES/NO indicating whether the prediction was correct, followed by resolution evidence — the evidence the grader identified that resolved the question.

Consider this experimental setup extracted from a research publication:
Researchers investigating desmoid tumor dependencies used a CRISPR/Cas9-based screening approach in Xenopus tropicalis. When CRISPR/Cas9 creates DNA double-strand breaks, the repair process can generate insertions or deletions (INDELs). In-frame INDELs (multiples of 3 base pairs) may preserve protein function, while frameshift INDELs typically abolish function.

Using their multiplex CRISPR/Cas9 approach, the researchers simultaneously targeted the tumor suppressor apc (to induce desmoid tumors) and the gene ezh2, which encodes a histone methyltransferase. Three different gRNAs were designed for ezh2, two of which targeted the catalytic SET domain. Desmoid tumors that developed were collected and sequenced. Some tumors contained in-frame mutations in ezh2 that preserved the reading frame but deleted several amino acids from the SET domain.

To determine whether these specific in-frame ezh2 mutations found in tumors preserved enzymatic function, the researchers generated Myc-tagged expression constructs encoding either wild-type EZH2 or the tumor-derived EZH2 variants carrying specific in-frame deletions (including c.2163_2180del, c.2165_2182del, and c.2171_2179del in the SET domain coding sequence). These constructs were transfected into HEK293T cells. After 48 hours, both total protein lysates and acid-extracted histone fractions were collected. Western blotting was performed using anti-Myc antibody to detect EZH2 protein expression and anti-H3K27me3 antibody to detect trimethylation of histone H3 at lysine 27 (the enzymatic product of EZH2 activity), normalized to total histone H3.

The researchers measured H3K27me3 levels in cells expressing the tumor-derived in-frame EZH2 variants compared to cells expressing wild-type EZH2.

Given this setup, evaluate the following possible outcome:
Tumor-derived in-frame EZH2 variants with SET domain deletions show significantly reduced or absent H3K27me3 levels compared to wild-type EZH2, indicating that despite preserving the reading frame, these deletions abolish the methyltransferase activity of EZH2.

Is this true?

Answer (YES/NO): NO